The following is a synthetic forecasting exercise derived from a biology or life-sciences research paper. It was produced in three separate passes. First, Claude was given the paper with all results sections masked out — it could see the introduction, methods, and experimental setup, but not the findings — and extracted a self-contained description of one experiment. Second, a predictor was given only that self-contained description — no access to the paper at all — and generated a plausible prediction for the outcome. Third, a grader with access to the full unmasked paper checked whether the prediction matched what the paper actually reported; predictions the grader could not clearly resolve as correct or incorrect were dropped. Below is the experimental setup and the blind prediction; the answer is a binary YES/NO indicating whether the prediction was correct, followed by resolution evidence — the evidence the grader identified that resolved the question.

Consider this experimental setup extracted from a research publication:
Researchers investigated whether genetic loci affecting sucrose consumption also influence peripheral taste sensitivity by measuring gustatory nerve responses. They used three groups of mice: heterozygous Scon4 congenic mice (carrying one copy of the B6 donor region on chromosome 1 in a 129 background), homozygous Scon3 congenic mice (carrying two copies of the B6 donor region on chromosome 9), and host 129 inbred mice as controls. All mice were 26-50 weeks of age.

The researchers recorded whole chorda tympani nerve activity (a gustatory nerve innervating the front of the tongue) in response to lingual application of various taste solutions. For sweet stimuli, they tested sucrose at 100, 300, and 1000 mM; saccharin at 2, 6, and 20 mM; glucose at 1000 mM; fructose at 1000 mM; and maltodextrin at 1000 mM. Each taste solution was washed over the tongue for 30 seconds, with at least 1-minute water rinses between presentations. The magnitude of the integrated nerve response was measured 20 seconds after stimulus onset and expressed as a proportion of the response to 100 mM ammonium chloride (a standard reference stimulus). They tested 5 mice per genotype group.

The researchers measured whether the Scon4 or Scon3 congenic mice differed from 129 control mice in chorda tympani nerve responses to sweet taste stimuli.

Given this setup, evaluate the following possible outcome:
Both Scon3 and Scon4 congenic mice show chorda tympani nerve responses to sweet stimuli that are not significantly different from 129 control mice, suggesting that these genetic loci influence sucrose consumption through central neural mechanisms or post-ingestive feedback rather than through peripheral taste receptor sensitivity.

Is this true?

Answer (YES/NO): YES